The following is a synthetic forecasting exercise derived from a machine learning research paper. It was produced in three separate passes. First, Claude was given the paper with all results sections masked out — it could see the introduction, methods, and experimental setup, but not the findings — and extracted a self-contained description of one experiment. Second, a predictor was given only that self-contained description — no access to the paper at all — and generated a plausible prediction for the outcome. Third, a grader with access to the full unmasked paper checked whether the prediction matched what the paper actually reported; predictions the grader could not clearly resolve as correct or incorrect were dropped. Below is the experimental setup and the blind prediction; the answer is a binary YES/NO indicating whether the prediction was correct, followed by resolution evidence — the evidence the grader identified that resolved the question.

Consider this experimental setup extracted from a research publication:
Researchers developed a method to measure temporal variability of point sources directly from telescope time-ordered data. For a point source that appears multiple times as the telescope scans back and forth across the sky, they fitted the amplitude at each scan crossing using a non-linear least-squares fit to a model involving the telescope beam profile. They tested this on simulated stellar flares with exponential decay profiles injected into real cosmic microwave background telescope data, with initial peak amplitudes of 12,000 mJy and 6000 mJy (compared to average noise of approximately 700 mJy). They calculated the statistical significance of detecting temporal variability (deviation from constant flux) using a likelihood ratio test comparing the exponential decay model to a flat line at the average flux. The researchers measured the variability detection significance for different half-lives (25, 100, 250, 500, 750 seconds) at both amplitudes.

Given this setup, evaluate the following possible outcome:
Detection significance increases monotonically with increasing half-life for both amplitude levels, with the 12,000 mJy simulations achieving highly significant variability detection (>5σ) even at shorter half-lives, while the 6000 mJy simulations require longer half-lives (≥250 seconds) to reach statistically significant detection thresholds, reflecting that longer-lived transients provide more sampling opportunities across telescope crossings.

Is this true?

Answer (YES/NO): NO